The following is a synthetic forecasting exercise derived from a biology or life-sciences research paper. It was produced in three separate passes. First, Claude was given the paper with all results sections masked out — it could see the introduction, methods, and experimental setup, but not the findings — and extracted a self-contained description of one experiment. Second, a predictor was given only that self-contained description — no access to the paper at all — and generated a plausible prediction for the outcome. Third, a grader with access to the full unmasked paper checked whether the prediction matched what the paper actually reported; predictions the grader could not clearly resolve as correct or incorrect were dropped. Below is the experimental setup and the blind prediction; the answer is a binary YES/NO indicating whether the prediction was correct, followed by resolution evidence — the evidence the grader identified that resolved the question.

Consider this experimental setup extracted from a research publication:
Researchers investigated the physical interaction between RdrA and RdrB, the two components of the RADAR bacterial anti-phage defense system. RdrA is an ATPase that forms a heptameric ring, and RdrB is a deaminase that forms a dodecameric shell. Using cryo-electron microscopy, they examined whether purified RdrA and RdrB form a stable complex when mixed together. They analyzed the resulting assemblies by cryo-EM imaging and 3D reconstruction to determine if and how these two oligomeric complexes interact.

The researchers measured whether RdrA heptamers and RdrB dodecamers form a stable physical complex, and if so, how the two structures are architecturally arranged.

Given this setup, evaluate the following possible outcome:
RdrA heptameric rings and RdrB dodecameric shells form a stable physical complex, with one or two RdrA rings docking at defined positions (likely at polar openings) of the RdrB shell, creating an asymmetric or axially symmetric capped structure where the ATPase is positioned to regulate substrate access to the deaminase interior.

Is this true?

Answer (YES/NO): NO